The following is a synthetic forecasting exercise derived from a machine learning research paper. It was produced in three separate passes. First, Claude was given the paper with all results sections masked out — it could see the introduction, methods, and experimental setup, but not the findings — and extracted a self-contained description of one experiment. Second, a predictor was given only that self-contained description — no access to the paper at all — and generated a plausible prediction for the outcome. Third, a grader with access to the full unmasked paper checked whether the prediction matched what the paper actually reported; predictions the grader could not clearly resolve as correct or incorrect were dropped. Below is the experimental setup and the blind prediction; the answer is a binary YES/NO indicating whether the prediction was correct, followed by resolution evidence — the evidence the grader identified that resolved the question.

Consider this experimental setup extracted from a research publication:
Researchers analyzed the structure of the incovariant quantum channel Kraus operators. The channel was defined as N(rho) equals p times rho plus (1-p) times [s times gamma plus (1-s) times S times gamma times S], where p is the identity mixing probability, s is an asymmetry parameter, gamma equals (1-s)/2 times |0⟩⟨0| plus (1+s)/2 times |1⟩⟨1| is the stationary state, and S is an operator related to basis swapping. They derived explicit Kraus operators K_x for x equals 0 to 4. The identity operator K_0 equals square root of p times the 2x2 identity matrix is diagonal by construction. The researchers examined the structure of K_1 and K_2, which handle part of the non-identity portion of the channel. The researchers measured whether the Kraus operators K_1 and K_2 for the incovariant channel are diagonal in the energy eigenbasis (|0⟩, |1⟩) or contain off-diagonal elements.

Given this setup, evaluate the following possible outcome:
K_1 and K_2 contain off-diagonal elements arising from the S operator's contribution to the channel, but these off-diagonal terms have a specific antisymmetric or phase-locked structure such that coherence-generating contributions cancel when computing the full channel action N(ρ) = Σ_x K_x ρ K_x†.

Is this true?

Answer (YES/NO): NO